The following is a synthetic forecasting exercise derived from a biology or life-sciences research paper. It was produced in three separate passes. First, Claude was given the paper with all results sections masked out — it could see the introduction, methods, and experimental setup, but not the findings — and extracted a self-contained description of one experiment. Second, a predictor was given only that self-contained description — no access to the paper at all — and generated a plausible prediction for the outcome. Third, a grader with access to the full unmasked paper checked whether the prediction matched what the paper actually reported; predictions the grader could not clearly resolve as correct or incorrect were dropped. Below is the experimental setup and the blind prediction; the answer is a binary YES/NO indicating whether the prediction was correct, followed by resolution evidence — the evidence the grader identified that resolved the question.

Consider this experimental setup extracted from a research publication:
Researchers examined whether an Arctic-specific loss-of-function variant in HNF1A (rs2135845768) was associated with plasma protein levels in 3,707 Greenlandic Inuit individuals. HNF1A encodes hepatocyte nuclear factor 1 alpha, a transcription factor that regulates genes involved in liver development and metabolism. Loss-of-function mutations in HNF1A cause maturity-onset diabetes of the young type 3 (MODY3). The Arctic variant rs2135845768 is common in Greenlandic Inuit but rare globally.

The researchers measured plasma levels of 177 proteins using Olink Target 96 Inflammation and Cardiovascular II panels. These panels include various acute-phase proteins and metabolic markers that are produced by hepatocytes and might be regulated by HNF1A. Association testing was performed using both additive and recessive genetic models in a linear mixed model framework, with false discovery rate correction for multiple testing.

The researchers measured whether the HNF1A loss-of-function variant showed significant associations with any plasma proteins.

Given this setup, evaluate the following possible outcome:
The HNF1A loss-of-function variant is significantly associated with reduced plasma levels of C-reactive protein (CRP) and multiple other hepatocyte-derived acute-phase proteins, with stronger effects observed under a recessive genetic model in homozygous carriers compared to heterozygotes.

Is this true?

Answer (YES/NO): NO